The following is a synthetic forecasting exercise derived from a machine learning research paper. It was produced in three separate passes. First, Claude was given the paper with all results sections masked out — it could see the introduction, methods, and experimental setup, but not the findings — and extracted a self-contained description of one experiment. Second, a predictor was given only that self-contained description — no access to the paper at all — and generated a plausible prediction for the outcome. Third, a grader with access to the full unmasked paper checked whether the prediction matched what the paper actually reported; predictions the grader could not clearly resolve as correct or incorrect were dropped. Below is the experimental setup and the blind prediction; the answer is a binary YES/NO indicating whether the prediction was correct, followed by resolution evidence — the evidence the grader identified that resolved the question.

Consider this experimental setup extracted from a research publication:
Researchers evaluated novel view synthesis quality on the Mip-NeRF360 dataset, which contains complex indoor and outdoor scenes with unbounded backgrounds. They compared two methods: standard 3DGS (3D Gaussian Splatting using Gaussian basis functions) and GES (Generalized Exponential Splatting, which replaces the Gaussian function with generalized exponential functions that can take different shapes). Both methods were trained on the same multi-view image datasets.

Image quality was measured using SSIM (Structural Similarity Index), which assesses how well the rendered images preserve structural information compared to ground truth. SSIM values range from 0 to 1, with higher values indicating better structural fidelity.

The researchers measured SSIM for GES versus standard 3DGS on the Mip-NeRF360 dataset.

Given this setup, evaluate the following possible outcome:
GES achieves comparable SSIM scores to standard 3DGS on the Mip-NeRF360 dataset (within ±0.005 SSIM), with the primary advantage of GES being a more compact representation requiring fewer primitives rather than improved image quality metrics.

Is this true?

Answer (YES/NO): NO